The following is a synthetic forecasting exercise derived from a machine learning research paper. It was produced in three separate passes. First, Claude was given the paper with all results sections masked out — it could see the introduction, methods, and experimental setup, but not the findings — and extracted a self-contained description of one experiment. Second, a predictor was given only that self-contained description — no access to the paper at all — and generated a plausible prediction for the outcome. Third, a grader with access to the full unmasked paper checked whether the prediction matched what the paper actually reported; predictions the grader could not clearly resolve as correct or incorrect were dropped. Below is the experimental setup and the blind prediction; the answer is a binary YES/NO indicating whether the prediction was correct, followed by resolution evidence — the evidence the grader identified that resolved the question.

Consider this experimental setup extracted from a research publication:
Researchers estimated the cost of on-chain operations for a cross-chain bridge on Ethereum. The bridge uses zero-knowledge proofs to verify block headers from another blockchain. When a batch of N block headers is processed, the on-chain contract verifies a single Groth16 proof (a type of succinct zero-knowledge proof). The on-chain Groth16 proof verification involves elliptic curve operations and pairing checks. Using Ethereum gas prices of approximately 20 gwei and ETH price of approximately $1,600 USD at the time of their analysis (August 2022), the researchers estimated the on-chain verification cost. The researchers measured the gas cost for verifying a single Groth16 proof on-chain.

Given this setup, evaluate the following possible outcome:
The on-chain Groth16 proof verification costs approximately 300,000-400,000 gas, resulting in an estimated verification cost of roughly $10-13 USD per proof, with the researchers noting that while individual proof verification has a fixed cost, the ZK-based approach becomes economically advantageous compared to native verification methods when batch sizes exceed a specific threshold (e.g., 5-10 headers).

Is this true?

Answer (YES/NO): NO